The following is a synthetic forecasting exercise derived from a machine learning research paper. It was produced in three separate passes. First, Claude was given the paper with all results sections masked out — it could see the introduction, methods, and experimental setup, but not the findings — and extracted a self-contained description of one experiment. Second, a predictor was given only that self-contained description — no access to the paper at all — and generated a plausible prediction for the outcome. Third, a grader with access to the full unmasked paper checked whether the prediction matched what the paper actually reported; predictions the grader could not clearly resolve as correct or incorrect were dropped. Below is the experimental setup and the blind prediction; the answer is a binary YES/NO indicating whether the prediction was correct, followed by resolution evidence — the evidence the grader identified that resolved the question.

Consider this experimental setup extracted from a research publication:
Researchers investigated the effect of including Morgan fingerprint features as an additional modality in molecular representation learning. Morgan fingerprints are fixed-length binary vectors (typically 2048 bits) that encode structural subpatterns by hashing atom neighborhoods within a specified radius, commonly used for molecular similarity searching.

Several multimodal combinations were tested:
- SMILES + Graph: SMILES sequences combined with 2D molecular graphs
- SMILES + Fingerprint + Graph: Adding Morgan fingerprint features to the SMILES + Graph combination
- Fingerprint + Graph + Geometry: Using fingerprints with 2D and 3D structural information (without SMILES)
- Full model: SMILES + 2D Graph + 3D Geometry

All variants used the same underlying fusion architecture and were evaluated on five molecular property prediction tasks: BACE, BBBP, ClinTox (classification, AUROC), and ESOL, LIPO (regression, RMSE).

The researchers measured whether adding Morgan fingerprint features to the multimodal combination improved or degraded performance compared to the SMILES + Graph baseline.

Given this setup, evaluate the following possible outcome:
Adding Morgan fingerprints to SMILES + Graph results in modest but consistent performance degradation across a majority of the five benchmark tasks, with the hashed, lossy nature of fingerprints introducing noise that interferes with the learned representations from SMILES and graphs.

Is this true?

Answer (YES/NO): YES